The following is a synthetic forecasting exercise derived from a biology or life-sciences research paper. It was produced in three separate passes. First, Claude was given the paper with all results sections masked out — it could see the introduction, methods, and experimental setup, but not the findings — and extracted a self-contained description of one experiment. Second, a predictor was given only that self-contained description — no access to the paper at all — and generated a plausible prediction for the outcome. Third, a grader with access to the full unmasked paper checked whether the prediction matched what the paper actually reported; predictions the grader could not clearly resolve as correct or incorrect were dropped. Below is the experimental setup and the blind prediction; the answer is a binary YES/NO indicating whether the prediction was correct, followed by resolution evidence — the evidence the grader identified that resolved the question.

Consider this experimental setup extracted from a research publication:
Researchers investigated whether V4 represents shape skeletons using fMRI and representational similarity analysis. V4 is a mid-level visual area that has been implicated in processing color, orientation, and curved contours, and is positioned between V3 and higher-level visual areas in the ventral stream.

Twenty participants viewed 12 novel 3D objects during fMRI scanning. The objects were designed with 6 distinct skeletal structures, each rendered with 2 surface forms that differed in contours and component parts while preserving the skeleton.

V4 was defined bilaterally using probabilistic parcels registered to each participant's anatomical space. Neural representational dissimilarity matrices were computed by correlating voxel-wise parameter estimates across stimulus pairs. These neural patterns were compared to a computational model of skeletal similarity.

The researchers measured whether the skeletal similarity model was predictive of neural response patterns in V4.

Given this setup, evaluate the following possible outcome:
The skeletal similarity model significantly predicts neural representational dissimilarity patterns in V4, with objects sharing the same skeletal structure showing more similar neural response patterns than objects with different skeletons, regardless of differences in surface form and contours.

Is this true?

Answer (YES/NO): NO